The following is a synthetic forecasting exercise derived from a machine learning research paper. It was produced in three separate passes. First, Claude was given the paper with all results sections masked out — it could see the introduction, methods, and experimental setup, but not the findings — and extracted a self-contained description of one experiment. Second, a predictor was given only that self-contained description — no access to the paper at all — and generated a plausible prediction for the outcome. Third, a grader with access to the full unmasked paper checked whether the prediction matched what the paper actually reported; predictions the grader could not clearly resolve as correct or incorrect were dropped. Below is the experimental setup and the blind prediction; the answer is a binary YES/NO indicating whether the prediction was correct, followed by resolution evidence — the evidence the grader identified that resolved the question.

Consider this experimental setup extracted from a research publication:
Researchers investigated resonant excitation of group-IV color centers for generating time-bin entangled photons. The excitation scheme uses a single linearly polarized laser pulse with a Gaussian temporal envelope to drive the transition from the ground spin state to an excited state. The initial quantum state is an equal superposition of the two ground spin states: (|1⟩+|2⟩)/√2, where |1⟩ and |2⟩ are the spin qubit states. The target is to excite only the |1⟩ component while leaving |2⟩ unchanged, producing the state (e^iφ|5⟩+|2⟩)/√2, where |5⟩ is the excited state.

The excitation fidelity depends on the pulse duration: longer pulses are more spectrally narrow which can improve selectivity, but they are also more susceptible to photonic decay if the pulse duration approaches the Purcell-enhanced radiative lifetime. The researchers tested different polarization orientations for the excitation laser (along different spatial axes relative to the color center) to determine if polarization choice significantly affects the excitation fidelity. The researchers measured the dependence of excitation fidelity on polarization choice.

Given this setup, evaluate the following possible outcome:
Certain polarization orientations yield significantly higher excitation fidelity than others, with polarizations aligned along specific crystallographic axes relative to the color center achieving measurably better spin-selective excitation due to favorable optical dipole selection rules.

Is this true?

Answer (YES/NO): NO